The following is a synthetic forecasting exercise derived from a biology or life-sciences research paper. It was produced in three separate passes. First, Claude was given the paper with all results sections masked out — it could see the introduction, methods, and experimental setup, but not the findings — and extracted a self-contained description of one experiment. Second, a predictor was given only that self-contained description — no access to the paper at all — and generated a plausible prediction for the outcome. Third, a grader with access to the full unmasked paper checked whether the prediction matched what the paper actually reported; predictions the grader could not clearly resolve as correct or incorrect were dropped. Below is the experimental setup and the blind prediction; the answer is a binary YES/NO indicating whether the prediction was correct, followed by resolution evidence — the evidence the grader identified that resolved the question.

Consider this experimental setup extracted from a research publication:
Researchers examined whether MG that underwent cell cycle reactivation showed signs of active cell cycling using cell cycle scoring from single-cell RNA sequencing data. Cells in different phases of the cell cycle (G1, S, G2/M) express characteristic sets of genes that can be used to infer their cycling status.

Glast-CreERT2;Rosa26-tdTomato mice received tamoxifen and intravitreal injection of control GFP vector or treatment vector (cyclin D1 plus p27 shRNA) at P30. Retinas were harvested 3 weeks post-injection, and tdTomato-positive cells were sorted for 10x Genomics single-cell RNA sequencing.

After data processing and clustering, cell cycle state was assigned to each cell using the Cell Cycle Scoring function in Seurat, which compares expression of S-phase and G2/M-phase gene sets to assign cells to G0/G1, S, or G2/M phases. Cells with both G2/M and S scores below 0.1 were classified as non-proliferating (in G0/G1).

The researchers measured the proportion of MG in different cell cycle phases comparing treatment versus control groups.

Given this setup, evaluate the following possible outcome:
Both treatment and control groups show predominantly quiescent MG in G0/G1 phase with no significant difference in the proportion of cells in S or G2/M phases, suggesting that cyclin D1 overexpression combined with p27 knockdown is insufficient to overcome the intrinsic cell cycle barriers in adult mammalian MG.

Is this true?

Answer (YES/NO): NO